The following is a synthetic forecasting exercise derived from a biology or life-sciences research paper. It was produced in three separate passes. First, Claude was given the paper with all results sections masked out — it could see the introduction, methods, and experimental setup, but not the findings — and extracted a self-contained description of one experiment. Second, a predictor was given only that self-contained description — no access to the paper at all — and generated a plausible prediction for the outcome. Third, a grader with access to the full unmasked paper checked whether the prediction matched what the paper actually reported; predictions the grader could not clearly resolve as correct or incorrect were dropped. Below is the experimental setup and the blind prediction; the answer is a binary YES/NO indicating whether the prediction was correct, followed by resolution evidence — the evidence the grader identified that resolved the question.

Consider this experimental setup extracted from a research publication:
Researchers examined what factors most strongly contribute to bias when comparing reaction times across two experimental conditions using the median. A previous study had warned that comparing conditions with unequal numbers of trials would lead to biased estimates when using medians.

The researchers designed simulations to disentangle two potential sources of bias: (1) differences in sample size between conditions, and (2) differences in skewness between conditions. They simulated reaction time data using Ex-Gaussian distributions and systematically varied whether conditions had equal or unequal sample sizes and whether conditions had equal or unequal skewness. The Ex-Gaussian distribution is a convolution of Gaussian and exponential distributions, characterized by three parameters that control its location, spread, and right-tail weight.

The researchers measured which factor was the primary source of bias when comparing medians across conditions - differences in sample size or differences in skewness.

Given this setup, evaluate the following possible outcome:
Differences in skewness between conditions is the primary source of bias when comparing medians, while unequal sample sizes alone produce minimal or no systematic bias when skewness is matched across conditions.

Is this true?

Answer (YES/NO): YES